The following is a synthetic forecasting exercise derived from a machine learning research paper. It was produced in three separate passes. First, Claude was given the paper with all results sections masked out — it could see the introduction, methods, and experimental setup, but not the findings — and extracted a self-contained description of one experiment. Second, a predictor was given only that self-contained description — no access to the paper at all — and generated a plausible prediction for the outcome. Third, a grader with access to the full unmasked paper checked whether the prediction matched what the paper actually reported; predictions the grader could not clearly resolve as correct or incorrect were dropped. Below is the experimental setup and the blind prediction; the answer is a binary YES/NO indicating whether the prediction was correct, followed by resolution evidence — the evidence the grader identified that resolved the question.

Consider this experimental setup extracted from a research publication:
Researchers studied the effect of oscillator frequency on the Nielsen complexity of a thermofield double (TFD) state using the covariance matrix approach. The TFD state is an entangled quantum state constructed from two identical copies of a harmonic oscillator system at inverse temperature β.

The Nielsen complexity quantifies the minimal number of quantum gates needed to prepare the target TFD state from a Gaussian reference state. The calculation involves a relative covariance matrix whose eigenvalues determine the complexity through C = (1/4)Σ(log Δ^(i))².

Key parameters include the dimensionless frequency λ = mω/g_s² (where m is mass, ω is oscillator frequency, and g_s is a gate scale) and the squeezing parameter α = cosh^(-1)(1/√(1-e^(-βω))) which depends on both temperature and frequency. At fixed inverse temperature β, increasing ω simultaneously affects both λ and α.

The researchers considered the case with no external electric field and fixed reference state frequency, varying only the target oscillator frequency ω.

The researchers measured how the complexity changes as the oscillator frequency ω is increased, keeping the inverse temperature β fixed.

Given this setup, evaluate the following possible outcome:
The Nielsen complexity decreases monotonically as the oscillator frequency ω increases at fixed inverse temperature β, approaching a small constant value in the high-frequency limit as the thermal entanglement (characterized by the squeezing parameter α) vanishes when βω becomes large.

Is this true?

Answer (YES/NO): YES